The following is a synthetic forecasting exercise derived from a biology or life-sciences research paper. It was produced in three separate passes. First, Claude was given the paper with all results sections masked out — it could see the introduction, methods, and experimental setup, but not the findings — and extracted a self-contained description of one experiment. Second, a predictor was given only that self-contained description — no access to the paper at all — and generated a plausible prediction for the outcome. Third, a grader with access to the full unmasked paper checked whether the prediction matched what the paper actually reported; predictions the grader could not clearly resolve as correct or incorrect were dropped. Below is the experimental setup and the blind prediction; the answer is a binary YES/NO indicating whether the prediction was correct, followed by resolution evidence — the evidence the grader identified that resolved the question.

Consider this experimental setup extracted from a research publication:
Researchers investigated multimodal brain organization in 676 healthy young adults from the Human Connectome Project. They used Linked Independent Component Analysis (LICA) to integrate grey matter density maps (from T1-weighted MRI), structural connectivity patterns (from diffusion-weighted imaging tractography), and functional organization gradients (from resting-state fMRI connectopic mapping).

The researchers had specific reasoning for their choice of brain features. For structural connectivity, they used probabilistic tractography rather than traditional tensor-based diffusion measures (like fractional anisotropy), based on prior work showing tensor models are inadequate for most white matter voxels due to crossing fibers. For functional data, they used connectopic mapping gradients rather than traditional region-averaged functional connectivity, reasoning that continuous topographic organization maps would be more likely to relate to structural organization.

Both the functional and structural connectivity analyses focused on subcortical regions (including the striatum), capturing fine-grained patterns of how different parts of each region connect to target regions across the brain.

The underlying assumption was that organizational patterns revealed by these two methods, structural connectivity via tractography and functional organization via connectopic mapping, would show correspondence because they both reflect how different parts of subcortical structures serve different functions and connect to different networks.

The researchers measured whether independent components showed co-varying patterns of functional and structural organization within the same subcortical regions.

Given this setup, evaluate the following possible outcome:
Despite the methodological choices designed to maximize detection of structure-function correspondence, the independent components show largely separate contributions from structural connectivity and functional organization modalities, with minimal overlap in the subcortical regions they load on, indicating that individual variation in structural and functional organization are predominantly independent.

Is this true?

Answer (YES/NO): YES